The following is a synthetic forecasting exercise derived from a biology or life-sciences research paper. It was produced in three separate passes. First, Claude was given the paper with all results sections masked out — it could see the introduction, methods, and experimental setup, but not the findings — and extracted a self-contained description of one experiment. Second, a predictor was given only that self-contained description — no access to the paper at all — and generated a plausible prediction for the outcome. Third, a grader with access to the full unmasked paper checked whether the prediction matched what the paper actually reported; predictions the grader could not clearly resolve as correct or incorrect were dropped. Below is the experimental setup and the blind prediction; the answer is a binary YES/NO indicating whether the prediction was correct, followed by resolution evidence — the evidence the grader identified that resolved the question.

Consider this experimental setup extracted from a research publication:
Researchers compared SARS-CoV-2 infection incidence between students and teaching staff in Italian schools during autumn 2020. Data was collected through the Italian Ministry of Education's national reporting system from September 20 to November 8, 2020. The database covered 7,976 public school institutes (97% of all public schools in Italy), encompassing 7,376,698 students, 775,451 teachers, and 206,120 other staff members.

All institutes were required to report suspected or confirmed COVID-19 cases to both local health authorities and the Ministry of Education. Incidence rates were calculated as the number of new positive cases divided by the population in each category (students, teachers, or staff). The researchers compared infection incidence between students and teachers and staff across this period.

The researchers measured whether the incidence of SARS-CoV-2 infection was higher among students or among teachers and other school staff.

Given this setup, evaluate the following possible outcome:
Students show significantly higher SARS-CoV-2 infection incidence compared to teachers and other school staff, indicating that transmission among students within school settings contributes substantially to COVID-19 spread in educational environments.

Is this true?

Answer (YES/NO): NO